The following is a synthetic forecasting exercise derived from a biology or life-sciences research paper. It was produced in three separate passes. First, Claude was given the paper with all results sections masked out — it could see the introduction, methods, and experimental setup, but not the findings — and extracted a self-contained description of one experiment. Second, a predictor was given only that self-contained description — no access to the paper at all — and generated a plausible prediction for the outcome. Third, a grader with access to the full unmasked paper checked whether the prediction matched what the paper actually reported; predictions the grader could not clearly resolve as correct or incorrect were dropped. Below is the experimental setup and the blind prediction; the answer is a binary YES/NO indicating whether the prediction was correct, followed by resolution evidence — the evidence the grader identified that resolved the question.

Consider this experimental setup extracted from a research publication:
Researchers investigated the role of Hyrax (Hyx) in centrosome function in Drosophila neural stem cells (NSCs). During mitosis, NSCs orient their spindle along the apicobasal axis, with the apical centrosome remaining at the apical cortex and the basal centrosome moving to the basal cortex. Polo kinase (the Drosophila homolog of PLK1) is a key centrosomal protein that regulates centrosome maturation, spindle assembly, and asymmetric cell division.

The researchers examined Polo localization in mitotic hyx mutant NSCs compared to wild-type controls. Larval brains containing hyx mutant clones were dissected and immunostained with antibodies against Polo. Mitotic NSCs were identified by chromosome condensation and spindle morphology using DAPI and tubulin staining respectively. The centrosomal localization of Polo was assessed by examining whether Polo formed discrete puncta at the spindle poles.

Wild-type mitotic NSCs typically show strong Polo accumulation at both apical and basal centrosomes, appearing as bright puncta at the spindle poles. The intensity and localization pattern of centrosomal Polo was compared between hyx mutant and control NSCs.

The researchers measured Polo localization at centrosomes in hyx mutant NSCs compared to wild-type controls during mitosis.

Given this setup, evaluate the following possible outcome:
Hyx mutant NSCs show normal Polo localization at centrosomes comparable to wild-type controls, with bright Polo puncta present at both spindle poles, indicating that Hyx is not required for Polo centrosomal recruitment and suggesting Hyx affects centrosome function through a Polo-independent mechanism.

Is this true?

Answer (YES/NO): NO